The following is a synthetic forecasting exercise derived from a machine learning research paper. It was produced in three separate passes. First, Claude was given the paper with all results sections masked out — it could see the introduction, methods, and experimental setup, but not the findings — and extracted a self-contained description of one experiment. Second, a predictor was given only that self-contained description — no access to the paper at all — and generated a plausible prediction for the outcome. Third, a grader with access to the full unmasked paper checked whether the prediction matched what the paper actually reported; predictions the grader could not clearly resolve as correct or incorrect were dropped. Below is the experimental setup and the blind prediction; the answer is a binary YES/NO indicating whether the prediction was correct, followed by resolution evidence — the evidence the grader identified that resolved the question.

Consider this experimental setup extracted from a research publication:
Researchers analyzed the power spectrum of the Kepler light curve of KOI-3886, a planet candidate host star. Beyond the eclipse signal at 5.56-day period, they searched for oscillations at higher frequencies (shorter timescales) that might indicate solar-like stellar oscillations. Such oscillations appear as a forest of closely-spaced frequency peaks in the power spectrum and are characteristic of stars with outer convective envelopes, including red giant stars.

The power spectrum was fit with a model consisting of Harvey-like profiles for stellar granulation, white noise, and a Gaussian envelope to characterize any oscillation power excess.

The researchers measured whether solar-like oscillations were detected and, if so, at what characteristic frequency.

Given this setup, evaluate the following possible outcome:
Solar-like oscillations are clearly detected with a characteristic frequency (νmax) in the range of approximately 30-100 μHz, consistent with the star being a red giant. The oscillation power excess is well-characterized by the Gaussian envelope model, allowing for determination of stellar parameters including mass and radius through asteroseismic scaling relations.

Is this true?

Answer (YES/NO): YES